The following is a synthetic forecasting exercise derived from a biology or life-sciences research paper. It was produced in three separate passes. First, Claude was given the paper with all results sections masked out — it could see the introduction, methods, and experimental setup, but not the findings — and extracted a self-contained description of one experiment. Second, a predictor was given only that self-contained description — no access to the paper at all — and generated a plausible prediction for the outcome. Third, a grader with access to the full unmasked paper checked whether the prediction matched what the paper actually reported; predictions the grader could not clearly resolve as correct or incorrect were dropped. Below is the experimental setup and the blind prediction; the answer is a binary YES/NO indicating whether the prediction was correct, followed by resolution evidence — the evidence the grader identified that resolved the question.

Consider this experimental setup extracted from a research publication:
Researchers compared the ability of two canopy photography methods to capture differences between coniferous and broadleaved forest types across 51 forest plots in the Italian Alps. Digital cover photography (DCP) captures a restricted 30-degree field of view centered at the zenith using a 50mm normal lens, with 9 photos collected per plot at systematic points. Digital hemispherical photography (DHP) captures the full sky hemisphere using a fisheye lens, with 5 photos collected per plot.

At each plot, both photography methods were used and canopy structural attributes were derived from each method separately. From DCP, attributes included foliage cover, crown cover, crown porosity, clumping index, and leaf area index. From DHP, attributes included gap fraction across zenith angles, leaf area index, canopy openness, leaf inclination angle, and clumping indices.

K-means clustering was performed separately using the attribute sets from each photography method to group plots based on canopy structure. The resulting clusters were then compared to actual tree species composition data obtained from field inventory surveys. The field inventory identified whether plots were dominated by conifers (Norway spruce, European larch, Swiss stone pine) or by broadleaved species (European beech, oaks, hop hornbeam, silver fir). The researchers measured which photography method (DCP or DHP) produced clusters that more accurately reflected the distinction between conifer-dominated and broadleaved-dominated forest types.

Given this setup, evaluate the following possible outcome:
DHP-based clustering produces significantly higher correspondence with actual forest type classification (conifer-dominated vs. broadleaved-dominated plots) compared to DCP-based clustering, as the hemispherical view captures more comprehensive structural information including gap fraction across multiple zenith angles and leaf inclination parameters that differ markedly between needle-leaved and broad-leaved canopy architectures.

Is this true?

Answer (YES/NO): YES